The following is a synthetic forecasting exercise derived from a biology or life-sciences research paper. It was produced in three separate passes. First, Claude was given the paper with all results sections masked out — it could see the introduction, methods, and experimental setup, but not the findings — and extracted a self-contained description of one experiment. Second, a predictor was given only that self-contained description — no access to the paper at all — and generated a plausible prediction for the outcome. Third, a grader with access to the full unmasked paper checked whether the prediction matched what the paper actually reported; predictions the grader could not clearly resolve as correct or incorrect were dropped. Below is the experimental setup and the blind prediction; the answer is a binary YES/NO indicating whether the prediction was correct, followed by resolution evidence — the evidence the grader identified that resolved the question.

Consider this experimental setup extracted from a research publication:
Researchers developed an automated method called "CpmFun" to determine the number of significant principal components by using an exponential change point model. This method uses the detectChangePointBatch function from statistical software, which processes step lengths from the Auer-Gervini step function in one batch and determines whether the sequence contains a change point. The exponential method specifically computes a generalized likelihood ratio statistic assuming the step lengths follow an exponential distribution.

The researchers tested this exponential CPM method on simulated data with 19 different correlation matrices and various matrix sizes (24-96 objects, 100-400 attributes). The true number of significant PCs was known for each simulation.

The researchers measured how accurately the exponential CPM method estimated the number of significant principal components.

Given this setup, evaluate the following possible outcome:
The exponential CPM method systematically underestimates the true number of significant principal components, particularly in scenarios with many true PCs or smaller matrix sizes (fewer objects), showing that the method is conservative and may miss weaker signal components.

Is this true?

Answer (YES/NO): NO